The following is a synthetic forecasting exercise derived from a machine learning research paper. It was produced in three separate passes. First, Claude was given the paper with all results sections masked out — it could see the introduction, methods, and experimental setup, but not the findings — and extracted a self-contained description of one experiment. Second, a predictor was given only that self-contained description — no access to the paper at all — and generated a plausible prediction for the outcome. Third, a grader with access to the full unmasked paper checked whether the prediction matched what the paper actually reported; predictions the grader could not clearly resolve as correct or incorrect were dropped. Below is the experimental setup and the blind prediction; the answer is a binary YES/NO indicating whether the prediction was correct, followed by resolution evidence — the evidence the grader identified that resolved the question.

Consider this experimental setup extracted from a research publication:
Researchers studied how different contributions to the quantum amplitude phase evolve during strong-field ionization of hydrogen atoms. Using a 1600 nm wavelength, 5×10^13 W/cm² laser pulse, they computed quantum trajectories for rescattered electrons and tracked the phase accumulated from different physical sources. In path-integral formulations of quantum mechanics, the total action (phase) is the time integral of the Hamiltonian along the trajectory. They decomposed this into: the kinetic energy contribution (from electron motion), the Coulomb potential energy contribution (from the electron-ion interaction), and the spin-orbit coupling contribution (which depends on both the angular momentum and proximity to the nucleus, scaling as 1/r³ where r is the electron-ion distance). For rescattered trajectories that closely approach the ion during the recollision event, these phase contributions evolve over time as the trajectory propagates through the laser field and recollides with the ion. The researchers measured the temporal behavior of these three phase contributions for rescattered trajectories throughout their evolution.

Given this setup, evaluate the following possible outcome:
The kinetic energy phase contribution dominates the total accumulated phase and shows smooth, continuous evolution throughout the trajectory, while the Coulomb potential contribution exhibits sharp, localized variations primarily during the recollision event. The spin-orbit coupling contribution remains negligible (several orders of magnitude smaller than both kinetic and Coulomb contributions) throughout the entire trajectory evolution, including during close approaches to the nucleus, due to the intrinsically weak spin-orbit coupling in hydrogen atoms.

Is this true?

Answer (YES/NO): NO